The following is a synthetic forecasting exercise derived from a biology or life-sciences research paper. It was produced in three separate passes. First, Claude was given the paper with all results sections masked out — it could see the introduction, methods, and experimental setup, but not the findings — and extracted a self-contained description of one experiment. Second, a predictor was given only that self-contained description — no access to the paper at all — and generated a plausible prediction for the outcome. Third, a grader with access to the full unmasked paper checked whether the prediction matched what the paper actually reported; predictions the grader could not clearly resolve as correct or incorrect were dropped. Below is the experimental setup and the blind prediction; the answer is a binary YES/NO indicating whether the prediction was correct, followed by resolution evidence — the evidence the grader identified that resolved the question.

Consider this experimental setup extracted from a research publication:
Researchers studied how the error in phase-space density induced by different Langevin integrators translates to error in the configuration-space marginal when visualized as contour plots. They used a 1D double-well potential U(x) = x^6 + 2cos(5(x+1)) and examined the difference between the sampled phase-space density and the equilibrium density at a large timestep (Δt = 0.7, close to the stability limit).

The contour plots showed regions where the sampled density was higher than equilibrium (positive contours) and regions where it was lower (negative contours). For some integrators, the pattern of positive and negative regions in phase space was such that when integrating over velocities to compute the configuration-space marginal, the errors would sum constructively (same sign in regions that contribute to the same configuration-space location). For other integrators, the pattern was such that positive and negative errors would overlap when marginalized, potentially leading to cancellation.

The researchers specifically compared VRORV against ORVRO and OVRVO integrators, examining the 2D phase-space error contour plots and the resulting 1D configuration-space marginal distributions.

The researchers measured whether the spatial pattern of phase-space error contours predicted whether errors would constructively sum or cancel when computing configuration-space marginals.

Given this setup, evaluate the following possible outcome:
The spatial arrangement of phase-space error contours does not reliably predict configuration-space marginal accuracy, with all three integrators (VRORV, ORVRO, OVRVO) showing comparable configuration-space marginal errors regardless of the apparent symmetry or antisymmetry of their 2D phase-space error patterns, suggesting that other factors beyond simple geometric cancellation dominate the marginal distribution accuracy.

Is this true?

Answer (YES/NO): NO